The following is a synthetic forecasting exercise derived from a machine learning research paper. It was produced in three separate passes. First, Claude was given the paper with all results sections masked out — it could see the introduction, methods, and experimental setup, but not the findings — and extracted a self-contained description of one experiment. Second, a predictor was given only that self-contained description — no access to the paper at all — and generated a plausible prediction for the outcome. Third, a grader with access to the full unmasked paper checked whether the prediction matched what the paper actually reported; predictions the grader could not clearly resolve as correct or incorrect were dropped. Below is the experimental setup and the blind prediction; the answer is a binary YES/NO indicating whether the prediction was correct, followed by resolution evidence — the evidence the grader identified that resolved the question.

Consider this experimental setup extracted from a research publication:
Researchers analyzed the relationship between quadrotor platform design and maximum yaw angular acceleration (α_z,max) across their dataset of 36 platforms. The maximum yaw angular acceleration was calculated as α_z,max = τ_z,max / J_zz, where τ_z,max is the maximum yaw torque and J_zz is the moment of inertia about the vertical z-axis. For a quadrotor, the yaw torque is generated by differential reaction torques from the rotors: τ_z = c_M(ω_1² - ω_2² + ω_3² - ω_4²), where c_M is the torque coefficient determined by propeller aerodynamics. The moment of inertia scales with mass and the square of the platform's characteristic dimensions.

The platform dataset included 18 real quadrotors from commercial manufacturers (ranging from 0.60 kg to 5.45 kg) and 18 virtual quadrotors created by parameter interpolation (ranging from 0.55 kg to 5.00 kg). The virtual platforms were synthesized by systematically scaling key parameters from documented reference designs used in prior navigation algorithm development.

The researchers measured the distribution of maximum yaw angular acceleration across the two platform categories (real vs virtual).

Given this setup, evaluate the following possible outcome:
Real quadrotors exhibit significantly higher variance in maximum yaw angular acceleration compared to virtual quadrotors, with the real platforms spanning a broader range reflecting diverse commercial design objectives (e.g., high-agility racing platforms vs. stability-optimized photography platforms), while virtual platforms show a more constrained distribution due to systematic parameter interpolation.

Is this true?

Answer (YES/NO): NO